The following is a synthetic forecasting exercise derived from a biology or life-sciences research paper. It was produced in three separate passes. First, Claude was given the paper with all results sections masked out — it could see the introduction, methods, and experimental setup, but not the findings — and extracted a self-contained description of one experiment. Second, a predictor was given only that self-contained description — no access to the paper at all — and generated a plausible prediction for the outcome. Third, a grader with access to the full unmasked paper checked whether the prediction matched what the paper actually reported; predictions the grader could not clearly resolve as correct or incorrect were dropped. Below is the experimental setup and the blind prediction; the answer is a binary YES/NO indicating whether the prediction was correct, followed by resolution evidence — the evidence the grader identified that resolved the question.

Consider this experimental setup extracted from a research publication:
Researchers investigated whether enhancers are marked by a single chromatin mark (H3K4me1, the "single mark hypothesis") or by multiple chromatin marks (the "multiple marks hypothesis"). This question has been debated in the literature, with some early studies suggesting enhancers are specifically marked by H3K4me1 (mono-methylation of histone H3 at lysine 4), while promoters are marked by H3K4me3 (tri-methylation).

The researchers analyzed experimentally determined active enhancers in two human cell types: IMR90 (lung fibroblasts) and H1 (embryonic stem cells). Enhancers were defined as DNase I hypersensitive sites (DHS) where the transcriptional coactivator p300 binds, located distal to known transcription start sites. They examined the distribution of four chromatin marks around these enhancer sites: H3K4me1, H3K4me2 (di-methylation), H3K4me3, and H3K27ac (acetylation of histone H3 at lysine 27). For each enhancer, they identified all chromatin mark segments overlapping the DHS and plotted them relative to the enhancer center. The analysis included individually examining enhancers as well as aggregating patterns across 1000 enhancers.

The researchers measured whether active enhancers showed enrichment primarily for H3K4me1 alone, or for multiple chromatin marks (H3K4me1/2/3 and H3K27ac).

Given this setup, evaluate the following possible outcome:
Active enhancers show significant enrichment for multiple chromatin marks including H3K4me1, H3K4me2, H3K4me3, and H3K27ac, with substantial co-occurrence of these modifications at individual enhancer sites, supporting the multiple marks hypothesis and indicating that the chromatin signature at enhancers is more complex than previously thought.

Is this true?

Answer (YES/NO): YES